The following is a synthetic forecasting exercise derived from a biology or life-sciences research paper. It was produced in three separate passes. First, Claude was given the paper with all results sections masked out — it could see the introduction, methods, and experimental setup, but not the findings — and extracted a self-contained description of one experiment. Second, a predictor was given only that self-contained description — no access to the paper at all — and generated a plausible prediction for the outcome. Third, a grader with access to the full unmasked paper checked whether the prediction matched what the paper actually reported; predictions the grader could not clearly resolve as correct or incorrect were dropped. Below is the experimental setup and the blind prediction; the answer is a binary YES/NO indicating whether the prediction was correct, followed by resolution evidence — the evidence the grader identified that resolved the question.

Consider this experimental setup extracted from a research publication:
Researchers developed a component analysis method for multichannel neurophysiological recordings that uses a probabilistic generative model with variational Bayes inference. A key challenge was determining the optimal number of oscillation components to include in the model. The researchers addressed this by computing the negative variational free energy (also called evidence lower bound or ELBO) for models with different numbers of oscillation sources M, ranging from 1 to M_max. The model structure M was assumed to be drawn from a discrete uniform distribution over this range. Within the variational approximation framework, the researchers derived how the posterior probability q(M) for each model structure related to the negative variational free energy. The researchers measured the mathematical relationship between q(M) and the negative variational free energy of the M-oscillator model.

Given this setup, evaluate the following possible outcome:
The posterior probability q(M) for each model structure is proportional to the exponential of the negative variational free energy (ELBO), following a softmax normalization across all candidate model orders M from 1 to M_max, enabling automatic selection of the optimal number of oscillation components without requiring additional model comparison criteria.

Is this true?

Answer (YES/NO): YES